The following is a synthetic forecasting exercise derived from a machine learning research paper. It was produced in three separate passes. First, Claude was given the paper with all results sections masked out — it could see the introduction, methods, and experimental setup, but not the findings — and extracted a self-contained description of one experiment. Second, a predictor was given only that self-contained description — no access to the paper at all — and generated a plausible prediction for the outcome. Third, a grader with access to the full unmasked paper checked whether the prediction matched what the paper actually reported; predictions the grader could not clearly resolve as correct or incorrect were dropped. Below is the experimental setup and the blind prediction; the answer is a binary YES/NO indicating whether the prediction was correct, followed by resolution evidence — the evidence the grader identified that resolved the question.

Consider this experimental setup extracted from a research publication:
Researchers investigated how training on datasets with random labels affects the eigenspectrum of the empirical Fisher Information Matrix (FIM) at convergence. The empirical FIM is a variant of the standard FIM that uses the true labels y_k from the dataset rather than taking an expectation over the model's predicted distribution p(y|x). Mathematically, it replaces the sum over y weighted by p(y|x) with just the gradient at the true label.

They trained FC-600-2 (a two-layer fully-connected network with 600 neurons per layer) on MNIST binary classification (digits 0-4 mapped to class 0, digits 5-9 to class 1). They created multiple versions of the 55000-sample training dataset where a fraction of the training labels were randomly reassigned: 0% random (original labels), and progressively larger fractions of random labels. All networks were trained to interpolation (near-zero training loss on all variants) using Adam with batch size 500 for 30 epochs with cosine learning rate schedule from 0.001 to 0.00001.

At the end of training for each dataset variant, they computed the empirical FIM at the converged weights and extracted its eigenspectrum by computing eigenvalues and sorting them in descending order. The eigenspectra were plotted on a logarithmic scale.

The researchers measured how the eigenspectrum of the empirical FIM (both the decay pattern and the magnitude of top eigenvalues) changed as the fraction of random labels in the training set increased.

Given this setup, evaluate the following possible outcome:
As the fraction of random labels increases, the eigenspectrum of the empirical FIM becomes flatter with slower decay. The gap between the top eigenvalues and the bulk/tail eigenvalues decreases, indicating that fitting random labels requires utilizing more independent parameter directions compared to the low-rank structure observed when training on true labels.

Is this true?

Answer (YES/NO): YES